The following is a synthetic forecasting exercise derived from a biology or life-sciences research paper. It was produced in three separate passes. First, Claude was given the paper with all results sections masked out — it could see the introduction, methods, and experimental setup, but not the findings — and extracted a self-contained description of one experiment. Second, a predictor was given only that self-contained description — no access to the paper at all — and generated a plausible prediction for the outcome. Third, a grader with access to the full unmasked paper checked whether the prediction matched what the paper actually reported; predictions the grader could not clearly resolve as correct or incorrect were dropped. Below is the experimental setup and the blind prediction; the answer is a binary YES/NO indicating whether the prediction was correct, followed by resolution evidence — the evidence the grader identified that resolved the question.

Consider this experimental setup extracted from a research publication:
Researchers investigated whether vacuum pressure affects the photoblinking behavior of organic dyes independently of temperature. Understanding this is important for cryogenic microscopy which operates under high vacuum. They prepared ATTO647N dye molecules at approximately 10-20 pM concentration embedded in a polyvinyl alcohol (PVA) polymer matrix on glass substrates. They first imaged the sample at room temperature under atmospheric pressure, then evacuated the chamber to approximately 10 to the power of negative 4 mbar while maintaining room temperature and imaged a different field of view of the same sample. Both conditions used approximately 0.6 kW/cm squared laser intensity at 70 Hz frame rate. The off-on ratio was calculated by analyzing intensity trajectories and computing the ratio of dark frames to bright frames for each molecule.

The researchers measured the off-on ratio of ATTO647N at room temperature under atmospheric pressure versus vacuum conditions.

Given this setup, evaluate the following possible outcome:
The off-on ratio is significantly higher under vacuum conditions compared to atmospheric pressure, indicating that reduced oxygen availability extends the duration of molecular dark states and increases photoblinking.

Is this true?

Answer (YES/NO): YES